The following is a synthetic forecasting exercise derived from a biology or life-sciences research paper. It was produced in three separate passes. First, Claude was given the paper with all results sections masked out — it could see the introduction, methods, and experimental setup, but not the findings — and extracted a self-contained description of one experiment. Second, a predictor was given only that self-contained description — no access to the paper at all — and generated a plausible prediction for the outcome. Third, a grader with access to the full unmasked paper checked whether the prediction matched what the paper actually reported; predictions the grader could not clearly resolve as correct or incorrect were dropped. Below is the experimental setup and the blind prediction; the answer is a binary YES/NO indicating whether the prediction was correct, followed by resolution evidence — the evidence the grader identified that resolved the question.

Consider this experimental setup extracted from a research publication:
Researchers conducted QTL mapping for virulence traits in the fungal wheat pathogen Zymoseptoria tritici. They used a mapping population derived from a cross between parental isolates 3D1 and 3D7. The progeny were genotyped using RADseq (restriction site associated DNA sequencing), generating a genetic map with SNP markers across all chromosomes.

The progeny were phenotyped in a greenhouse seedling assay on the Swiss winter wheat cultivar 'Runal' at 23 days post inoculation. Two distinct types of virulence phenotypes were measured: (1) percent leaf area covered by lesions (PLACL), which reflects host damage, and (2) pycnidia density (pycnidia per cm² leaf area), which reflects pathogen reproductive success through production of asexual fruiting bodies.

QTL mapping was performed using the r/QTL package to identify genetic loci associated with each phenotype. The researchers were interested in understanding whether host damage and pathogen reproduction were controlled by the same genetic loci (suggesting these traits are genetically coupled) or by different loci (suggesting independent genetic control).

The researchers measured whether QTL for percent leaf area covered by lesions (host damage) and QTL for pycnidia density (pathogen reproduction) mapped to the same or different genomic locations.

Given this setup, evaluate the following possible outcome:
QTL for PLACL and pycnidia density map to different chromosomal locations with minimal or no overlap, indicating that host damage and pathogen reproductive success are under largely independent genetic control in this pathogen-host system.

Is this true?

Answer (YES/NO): NO